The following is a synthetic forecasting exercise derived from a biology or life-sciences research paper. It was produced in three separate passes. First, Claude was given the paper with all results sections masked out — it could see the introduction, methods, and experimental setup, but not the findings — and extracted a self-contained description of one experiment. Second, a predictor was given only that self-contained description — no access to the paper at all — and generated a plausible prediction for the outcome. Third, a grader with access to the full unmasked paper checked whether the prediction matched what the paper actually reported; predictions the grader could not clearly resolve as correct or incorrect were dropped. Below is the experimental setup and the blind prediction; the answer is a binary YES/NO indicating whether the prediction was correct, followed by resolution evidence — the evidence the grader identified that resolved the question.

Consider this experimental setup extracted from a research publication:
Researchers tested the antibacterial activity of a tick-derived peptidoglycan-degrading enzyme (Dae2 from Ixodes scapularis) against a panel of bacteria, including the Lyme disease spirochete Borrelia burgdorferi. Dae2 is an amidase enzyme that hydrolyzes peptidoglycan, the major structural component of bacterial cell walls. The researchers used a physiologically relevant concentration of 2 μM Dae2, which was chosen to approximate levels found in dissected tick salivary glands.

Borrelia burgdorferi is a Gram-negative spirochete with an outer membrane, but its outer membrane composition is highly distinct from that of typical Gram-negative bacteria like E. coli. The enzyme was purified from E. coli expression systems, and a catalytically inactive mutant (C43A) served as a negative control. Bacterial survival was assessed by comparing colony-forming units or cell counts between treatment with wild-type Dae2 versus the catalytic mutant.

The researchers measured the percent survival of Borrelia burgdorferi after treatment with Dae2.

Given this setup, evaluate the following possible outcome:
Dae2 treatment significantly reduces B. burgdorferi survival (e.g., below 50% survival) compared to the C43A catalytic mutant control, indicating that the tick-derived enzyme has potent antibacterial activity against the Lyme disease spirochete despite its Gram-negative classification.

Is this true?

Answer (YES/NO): NO